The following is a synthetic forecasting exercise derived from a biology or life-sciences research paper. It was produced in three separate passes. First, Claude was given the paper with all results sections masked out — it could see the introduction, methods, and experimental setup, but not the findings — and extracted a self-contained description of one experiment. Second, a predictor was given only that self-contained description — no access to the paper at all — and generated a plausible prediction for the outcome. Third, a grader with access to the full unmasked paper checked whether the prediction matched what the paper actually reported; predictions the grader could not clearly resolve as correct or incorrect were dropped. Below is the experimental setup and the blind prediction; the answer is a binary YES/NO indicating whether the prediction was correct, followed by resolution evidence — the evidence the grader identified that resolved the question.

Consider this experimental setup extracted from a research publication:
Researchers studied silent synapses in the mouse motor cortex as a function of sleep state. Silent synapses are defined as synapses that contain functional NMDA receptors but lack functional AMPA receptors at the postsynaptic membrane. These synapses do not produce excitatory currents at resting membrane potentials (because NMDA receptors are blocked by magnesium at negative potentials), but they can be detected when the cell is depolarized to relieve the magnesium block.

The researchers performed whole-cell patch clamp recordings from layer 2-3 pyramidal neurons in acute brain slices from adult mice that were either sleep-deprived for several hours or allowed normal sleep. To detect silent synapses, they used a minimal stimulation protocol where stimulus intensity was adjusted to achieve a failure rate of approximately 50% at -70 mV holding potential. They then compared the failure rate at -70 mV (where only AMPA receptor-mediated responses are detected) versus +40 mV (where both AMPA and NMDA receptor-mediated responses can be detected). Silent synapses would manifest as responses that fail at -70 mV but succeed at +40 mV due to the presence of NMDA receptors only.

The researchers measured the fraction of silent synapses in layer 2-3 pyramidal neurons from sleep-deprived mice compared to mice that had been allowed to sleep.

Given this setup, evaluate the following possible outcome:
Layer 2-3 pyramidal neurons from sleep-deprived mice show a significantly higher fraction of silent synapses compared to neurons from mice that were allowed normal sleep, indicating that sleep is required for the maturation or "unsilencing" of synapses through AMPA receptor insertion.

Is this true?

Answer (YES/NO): NO